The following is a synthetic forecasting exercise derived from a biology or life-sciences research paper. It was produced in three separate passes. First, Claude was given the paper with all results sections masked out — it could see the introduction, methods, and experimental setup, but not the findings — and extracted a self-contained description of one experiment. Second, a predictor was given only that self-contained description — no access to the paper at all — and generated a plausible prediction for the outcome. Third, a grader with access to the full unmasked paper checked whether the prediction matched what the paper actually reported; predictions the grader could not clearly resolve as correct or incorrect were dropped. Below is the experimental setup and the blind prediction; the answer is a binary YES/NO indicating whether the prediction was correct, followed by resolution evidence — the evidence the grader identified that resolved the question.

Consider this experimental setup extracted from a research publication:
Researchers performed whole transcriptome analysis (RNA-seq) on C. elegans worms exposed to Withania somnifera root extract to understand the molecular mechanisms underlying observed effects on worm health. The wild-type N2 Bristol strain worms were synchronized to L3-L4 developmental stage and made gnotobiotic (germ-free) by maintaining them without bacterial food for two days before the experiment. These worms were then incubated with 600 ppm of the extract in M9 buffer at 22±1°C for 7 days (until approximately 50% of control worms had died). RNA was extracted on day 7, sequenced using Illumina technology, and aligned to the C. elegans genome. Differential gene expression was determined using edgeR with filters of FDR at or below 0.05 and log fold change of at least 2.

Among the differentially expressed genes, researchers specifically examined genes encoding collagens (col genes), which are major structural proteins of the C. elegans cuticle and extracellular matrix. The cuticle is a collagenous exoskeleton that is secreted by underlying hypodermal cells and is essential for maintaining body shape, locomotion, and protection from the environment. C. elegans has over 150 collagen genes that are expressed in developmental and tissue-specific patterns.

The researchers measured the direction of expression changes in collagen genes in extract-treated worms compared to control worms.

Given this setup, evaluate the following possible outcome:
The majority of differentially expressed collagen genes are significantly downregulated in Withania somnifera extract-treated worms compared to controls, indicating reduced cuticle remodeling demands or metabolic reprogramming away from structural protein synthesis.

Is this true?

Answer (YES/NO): YES